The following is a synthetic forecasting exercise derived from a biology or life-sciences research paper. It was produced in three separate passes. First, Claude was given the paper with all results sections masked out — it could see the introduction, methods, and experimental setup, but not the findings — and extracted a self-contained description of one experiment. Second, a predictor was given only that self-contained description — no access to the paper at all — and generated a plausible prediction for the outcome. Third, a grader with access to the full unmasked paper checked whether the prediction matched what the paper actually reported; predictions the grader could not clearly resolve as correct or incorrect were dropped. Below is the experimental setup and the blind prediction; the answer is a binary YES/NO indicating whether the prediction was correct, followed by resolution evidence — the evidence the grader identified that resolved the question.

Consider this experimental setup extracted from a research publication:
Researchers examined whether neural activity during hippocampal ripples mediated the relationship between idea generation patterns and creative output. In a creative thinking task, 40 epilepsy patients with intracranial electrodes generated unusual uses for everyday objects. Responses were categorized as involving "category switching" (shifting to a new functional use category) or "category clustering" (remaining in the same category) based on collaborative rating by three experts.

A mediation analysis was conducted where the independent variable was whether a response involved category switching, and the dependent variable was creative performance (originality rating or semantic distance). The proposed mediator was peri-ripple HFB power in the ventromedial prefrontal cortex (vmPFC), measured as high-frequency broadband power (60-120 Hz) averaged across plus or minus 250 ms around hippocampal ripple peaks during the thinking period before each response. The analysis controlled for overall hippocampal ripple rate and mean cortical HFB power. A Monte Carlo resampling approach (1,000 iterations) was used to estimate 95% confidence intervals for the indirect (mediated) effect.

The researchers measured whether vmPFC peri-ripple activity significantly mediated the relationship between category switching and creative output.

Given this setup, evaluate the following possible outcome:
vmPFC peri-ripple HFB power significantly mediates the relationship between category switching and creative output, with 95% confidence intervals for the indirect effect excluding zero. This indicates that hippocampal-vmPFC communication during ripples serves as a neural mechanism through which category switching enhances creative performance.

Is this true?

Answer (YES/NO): YES